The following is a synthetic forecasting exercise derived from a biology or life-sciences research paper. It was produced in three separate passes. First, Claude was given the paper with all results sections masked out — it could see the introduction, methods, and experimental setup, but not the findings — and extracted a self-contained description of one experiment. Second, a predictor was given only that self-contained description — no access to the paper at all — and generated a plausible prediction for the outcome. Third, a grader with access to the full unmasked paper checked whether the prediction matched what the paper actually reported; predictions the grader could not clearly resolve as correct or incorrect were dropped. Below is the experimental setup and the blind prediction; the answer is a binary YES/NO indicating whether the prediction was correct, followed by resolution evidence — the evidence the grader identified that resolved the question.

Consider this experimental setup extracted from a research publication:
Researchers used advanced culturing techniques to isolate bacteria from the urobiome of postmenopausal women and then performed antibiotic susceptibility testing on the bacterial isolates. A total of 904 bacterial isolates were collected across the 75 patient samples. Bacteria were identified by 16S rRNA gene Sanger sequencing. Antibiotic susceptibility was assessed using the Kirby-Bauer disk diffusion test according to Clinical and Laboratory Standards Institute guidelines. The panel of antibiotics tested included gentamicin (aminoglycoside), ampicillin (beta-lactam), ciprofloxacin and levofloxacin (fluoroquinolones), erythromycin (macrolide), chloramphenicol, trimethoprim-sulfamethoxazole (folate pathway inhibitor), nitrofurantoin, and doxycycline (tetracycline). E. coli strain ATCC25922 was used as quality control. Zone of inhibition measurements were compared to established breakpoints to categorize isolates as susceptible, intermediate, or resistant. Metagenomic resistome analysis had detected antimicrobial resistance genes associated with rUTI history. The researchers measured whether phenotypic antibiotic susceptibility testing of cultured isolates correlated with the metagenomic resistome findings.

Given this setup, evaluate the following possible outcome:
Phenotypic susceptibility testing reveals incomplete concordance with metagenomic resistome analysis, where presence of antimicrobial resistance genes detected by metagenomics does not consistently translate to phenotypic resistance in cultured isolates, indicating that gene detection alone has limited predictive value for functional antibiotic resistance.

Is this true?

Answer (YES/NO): YES